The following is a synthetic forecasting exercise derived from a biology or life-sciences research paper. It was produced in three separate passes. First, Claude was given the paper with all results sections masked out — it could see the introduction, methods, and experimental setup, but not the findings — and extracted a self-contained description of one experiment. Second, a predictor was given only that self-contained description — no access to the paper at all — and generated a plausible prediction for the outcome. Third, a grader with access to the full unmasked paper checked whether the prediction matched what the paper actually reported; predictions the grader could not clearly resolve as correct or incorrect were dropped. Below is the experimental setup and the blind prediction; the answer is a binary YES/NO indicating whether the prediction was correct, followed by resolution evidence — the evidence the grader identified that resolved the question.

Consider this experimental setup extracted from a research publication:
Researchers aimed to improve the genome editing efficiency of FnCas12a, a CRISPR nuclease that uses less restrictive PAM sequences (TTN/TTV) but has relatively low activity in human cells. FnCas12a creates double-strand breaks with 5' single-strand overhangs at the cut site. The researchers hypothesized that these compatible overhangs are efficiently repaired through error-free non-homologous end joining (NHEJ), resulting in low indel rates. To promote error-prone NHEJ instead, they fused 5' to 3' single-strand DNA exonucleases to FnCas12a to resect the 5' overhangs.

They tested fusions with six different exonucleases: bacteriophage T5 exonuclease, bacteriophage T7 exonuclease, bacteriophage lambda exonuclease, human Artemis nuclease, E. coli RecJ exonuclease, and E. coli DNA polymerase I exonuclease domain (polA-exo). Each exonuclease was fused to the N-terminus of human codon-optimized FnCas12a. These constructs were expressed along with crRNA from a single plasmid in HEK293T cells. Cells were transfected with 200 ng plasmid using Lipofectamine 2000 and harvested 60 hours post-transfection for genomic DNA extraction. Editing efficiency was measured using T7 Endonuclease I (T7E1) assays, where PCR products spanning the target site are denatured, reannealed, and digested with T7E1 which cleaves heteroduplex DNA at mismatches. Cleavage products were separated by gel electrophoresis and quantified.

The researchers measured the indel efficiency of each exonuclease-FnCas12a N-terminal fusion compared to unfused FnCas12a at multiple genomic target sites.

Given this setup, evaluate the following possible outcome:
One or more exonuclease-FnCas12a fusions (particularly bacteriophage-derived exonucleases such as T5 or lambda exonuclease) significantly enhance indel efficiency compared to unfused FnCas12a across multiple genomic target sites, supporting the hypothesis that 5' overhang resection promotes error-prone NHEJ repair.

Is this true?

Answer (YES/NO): YES